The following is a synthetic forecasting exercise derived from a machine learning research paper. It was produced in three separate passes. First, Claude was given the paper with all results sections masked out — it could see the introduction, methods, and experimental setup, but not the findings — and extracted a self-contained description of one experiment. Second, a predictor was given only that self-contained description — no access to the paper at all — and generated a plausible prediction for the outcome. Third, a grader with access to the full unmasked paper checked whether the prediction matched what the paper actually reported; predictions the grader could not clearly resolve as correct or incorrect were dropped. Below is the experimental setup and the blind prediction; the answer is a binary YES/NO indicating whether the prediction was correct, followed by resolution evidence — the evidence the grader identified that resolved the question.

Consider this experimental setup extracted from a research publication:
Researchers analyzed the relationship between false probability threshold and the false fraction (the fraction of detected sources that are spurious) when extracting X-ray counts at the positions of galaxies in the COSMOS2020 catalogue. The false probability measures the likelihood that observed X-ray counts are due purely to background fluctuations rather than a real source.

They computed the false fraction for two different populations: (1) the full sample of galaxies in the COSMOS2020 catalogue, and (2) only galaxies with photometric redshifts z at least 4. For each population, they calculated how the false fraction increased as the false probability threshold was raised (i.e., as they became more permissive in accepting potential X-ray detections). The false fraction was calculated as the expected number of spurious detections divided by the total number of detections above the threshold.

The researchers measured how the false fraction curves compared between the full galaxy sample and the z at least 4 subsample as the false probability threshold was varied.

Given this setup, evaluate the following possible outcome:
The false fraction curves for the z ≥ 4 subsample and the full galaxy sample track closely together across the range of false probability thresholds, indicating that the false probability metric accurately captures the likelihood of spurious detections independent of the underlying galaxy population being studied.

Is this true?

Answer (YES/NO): NO